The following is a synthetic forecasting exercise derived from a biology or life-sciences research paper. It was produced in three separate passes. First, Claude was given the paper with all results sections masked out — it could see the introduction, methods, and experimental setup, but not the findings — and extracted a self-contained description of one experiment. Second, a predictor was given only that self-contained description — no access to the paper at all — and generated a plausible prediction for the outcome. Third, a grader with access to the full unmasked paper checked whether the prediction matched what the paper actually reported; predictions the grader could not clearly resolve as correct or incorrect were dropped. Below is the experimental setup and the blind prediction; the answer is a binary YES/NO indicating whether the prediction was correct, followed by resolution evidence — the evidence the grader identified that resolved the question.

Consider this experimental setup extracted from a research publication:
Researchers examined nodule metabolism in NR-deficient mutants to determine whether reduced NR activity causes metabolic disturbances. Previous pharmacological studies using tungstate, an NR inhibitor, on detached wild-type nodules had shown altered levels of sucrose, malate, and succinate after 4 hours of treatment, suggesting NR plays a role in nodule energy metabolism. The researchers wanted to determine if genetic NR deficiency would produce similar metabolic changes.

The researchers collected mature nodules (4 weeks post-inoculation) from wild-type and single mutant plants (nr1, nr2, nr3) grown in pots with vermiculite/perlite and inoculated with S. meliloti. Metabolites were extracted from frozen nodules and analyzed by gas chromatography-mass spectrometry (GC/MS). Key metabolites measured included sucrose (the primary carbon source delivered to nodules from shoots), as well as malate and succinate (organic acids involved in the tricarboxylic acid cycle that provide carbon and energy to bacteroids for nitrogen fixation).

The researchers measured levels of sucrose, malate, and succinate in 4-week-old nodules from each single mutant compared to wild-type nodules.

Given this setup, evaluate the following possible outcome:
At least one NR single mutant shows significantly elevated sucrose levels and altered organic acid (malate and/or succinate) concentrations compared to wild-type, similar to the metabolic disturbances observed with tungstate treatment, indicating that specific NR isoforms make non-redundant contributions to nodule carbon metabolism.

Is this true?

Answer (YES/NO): NO